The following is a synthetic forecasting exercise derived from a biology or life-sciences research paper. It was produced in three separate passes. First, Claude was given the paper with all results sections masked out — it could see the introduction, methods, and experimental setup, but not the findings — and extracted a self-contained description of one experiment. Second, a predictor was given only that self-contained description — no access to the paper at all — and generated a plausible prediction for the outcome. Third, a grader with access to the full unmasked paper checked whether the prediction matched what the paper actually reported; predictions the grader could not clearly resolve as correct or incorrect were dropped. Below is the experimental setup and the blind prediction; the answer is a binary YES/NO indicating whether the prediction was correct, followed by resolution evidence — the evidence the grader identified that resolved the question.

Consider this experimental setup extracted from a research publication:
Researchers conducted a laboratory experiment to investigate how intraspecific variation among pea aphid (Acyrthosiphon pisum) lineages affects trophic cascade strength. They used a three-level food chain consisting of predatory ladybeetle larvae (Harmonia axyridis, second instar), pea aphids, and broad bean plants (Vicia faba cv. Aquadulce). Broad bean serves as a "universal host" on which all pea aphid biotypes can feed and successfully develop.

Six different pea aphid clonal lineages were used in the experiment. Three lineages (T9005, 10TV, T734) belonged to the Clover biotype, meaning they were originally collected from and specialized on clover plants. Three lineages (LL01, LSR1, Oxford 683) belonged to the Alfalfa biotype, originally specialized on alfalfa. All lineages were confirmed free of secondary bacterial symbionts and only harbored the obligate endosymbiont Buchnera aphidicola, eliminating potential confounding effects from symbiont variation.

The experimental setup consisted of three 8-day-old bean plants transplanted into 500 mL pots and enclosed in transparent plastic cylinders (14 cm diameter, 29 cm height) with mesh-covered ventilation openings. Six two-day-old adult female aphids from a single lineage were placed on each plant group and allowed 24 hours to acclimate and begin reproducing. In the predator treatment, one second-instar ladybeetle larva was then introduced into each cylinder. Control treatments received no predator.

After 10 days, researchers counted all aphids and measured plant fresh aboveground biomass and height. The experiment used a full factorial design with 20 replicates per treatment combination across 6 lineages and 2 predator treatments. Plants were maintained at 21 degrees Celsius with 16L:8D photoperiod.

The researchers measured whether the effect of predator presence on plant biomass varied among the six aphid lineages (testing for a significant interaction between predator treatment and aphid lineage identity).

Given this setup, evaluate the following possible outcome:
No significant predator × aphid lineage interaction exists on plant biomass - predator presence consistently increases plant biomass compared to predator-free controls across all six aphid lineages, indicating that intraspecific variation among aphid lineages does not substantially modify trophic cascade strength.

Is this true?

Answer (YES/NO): NO